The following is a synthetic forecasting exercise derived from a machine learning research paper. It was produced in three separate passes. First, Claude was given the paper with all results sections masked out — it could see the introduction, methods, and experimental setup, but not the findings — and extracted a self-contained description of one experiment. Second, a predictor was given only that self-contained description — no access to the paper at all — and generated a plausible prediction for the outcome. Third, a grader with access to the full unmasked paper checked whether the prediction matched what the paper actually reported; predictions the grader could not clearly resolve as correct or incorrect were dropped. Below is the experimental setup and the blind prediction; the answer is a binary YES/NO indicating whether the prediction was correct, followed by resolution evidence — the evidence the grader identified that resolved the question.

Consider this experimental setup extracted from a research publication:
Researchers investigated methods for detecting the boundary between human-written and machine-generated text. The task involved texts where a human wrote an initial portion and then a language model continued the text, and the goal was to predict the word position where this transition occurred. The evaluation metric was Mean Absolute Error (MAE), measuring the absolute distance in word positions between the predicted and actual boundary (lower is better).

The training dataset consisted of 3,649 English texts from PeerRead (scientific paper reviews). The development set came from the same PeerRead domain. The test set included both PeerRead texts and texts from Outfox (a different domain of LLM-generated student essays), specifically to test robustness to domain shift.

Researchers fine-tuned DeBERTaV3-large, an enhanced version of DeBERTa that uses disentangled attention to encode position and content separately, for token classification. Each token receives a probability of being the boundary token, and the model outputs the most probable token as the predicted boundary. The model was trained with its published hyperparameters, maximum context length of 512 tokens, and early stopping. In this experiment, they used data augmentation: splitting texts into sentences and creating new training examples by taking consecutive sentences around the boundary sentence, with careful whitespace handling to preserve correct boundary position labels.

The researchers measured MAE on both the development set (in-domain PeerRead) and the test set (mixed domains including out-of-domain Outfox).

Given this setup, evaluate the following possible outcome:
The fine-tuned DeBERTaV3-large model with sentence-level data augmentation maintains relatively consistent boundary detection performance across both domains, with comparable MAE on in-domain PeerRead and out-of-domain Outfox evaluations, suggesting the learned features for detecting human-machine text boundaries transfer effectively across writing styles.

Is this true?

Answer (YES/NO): NO